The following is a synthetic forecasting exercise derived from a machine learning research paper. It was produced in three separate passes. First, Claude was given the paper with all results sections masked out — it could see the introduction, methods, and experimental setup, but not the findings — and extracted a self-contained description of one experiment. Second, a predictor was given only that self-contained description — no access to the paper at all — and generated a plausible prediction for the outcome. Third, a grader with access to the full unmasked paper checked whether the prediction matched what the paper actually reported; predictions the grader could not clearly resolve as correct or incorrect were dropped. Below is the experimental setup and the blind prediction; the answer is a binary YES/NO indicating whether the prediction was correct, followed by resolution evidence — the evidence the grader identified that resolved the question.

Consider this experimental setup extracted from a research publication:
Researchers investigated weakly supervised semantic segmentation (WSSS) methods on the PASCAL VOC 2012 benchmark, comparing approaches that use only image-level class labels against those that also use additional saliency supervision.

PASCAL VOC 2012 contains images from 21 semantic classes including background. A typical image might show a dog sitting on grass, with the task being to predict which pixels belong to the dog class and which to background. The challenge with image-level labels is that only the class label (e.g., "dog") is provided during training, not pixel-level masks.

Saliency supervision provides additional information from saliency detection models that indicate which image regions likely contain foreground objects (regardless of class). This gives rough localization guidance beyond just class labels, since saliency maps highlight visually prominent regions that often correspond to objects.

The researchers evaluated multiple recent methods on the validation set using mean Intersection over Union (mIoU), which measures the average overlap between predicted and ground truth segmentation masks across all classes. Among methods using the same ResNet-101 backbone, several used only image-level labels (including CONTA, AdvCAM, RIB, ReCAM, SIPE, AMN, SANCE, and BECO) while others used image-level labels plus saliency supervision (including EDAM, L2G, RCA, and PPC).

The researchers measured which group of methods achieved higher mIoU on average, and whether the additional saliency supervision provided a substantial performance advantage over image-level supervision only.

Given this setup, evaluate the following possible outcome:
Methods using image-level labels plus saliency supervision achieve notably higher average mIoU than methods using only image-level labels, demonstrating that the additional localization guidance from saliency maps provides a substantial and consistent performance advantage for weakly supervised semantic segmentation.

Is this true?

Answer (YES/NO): NO